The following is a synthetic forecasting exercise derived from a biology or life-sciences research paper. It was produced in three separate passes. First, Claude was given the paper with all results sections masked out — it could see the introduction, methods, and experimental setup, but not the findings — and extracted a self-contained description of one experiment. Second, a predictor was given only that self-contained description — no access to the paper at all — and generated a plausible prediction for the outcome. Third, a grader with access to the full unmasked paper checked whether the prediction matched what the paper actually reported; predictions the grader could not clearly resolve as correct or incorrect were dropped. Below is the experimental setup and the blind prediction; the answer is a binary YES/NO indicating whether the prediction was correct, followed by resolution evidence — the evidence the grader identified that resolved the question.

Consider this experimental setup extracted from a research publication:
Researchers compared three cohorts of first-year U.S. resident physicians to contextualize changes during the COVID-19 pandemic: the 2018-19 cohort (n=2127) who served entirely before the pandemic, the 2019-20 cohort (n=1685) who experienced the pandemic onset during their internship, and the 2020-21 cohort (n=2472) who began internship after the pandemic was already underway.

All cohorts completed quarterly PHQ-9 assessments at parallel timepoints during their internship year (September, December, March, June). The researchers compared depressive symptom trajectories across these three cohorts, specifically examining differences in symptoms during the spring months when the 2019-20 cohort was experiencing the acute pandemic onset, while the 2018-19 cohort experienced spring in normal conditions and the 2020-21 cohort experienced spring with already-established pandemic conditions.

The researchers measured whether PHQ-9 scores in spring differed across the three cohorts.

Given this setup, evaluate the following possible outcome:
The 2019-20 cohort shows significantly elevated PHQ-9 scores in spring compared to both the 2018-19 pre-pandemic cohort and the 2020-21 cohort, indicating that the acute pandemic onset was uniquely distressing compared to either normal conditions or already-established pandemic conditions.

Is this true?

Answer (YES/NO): NO